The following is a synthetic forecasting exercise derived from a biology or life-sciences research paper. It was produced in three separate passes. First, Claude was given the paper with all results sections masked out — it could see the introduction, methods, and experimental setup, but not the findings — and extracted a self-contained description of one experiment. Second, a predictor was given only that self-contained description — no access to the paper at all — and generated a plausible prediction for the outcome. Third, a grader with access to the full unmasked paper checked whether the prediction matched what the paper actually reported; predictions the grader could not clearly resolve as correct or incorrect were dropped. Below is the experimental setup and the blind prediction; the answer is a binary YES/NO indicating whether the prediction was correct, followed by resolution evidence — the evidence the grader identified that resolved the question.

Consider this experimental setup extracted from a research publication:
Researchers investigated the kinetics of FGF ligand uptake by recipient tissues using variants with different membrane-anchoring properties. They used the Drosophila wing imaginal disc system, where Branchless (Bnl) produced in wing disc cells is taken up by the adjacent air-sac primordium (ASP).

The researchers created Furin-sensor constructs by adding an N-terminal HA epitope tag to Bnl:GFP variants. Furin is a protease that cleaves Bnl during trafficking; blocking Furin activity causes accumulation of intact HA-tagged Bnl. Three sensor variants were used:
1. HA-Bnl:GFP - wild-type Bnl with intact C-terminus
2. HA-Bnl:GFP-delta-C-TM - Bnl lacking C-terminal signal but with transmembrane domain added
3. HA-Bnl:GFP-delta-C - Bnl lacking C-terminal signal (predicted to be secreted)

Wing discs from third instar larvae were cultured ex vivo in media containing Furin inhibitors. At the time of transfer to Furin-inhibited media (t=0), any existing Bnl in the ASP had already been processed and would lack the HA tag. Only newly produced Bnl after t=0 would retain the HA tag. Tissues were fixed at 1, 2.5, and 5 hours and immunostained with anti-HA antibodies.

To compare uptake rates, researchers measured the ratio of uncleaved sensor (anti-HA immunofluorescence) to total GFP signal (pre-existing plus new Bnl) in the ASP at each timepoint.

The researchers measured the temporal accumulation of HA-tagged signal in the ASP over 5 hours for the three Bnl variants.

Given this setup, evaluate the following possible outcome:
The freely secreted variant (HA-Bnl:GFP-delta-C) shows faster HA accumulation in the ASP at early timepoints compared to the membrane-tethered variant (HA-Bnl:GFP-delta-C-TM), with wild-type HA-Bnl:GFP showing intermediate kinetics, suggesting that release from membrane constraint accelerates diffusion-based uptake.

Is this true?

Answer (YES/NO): NO